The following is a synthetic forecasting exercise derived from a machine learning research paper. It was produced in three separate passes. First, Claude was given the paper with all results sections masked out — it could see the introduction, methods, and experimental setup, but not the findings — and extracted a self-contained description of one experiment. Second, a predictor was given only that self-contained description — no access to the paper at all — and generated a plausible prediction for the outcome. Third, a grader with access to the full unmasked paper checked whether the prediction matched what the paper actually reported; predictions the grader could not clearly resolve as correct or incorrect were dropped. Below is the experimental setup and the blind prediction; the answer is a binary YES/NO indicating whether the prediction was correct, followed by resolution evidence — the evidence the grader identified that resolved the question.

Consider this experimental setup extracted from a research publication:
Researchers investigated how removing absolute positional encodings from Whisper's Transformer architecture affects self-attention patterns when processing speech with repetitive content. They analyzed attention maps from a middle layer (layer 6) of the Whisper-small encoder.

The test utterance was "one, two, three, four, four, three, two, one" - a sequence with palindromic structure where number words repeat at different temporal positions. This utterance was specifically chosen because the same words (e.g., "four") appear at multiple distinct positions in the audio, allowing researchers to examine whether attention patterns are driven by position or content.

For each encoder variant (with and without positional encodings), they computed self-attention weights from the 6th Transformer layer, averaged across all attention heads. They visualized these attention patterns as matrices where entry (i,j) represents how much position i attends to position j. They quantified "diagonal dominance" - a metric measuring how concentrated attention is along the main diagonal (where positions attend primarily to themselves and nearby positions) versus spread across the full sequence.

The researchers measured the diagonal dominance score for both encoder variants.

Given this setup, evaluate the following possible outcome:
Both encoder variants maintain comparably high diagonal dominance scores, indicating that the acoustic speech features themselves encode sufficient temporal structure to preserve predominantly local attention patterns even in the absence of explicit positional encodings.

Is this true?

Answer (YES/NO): NO